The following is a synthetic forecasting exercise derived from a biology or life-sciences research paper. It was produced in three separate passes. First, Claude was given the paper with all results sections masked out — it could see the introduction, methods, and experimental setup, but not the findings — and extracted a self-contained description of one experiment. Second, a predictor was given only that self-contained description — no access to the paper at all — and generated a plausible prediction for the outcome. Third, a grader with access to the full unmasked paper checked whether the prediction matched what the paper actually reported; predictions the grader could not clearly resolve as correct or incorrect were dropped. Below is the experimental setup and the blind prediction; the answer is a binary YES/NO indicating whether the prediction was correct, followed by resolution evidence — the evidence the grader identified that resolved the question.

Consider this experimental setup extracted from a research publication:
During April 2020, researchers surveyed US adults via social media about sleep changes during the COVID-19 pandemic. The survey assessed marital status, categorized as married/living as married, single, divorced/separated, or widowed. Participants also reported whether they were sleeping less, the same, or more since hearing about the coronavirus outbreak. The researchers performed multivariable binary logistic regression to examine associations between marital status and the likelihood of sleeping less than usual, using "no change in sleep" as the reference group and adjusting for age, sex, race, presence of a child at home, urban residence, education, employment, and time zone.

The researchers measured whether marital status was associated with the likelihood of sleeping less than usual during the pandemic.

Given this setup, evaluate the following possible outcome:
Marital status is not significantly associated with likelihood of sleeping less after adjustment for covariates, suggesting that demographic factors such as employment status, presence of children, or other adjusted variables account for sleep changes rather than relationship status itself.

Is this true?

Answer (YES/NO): NO